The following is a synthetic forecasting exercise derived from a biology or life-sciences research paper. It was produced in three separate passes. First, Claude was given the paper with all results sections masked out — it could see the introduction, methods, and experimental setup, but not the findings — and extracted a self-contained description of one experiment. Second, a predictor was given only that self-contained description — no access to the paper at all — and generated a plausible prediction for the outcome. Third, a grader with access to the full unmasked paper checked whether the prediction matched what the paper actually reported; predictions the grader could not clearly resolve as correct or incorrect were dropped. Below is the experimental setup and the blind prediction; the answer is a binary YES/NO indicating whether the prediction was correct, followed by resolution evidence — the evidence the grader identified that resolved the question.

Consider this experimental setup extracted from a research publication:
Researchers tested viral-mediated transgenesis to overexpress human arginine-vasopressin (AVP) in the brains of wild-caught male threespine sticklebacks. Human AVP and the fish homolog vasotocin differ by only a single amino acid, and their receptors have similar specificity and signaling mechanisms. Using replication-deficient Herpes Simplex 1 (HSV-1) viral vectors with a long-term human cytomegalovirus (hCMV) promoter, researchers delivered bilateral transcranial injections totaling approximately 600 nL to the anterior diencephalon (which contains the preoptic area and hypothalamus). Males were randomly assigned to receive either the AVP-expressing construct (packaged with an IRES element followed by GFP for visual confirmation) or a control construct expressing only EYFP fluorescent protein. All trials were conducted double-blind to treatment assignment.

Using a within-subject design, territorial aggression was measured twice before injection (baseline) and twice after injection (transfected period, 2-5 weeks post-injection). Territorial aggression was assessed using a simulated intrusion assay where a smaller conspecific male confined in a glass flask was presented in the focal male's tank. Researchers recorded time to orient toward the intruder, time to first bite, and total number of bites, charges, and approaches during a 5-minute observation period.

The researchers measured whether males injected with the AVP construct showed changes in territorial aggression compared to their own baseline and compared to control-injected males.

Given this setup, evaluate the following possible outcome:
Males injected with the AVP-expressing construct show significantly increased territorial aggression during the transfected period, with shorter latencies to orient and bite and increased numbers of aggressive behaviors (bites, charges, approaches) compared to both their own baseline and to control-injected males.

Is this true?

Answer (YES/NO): NO